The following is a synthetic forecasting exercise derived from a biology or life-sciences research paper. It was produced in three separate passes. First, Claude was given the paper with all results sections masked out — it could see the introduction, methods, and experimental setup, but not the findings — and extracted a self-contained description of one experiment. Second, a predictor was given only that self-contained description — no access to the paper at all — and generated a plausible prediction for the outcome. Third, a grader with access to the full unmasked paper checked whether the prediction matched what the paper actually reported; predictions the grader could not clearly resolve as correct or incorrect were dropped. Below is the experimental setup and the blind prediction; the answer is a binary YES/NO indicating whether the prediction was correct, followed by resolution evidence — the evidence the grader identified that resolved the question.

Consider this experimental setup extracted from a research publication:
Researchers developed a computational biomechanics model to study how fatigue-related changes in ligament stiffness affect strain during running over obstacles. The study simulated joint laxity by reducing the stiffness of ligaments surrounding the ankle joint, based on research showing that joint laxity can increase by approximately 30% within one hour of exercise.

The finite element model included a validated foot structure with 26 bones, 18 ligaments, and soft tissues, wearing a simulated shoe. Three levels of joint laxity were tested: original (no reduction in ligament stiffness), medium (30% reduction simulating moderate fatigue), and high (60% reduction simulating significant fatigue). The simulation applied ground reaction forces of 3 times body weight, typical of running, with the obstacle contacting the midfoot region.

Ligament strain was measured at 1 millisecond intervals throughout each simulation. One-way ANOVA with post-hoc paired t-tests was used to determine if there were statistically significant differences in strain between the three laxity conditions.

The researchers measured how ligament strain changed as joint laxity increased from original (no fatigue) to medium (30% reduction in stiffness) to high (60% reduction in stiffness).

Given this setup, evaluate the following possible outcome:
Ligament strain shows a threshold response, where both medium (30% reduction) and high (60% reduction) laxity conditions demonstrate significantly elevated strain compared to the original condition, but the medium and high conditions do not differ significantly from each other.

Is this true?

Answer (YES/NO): NO